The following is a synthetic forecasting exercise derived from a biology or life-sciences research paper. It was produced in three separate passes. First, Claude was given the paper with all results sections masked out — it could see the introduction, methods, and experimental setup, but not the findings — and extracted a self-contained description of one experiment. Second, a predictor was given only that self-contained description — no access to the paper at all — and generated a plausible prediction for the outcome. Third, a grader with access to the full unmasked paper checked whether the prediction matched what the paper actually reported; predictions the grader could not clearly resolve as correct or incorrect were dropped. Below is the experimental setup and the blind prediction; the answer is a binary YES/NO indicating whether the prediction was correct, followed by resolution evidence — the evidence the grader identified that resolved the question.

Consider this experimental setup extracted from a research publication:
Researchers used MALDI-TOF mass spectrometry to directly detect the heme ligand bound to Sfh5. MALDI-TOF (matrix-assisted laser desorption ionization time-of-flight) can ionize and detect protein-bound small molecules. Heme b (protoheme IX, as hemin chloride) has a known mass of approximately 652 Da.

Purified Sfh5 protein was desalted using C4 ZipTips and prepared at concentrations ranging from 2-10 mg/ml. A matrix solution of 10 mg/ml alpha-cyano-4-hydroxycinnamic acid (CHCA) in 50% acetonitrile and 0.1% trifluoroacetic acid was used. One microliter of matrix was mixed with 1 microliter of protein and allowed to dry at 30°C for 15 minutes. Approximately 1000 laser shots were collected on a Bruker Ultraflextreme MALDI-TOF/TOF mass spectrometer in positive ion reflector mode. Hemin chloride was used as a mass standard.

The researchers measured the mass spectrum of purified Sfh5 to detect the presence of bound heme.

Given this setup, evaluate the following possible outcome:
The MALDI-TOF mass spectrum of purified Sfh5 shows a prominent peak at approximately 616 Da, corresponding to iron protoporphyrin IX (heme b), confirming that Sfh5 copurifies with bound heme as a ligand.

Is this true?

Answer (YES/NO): YES